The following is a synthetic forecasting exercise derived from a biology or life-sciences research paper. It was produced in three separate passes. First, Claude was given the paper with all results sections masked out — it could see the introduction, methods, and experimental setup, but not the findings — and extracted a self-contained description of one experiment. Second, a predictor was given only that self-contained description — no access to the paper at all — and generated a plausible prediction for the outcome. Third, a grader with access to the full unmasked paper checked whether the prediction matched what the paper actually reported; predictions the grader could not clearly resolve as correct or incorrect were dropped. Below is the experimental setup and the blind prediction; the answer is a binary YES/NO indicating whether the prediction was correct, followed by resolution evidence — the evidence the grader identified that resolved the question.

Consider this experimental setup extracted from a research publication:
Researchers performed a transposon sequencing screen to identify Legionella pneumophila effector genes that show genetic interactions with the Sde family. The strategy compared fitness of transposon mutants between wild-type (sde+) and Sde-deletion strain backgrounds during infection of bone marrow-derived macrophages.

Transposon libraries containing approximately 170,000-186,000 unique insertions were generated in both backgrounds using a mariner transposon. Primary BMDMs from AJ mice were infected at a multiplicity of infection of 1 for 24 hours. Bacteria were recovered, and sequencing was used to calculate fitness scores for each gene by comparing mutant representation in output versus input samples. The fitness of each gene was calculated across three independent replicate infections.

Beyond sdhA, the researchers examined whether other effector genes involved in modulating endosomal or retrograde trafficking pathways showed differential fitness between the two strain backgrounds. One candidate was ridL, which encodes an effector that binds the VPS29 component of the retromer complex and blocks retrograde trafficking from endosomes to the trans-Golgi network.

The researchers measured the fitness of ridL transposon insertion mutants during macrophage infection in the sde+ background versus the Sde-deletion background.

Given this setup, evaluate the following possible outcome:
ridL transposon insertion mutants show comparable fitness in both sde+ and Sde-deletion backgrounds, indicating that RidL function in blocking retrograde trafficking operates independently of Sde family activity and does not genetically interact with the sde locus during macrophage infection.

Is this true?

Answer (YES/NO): NO